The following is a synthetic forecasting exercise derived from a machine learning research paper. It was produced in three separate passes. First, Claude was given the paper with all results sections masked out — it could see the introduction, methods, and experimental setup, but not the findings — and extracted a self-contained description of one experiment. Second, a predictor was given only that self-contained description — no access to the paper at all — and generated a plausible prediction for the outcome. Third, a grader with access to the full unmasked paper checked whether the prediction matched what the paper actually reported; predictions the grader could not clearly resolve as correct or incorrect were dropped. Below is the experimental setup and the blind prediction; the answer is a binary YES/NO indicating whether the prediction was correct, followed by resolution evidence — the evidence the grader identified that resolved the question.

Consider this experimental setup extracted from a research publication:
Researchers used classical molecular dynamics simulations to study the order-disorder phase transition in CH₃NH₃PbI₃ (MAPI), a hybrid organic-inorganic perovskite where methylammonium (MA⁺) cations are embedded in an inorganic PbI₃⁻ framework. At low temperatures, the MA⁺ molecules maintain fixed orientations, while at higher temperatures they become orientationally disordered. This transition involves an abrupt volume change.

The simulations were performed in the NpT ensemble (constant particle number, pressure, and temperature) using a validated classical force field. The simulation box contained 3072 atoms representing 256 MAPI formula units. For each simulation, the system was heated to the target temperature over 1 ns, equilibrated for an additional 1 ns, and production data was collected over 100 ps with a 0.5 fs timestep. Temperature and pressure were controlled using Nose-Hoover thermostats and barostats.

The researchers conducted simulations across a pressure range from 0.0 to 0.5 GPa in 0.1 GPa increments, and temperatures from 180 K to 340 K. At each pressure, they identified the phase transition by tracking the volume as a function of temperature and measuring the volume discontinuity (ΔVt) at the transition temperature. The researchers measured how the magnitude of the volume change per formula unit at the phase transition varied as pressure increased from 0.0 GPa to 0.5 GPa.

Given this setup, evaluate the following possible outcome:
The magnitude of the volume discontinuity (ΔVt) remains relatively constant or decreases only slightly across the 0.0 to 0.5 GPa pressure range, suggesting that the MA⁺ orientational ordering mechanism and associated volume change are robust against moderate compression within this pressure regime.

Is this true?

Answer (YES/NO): NO